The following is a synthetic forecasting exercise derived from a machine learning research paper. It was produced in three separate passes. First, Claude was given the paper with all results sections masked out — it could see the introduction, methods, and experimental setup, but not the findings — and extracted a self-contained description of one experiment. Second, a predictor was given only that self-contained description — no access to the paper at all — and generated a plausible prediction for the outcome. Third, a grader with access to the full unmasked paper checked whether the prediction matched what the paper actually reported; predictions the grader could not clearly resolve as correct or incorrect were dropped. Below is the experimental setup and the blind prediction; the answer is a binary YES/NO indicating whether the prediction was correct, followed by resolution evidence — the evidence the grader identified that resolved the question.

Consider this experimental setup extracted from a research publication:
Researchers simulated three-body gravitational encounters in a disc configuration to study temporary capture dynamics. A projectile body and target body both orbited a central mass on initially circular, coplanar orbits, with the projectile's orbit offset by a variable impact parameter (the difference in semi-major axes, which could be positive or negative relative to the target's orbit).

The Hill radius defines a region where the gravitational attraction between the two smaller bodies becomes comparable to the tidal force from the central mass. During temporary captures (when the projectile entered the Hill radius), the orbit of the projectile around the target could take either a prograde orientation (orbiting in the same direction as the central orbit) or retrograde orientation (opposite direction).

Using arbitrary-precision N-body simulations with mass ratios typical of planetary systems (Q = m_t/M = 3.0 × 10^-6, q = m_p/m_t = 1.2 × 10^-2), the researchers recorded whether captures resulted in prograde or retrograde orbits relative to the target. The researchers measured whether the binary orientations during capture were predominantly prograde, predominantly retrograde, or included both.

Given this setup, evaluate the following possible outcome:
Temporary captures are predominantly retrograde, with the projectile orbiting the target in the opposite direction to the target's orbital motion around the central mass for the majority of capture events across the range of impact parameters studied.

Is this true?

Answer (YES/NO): NO